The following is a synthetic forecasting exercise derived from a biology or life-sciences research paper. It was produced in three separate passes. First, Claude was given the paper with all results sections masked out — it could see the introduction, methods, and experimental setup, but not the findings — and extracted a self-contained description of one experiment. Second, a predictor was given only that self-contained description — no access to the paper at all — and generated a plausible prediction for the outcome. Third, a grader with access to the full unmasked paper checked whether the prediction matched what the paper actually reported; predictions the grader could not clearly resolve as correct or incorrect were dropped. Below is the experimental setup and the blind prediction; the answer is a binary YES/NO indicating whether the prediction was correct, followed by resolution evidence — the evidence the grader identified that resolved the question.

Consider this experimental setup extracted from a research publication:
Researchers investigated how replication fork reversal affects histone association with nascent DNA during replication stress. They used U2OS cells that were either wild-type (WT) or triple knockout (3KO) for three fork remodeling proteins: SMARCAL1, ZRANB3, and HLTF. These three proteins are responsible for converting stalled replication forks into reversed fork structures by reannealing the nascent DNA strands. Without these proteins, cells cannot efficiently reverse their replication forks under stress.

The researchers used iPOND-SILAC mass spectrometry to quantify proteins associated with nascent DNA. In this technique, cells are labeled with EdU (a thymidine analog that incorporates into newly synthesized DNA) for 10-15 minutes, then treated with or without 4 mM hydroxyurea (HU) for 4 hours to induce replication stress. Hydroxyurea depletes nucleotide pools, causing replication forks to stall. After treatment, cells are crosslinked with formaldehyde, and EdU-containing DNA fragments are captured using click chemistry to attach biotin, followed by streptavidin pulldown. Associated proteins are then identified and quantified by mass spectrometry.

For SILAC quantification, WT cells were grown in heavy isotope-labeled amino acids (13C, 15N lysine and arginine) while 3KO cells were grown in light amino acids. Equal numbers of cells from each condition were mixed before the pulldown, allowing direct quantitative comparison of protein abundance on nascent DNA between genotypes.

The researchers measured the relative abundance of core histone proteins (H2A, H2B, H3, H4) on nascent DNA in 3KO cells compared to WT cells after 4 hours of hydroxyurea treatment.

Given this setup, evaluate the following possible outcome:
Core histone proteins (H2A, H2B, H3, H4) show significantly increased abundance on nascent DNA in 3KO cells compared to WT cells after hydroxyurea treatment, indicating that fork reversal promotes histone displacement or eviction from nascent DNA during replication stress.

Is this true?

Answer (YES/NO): NO